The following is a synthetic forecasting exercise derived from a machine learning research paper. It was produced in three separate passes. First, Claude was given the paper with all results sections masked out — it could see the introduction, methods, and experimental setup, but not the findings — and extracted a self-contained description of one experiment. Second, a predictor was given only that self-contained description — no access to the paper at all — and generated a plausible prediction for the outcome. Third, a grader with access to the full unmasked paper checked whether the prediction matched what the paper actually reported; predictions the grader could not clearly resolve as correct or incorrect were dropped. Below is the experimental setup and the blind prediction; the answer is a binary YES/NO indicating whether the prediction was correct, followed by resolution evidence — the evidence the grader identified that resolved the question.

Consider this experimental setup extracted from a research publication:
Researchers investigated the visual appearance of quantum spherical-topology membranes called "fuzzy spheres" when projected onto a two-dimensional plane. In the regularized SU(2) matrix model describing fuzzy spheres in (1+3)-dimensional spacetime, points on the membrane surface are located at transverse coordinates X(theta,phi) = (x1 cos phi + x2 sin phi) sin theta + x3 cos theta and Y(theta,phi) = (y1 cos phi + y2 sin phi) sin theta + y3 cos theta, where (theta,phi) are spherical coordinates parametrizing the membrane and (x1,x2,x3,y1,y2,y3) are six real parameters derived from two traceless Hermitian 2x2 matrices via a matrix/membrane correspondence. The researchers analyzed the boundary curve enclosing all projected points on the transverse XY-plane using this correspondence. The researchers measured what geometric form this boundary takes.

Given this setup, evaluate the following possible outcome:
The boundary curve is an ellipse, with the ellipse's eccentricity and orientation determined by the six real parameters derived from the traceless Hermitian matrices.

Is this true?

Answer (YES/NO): YES